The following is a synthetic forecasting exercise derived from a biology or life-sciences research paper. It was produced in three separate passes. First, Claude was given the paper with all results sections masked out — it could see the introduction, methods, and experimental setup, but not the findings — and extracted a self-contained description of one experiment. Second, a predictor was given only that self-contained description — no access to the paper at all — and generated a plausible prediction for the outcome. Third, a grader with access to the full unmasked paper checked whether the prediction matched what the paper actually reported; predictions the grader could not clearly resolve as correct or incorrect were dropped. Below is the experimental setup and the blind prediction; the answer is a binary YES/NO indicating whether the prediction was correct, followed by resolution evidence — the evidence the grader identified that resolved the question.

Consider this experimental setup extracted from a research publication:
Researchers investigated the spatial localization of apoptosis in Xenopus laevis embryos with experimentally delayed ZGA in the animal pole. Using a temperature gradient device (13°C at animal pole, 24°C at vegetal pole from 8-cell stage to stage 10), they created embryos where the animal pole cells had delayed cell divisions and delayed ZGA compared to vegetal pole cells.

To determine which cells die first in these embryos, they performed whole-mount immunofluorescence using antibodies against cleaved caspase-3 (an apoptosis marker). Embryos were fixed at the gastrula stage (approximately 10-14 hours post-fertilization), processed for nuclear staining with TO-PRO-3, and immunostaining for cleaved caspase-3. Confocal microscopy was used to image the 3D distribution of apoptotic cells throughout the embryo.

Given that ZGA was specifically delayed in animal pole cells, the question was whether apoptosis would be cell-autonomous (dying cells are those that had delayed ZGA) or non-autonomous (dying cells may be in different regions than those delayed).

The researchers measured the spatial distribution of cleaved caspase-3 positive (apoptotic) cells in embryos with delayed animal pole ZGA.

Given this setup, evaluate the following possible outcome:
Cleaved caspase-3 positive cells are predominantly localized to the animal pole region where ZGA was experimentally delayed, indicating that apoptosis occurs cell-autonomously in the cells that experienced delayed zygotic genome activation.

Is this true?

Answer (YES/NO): NO